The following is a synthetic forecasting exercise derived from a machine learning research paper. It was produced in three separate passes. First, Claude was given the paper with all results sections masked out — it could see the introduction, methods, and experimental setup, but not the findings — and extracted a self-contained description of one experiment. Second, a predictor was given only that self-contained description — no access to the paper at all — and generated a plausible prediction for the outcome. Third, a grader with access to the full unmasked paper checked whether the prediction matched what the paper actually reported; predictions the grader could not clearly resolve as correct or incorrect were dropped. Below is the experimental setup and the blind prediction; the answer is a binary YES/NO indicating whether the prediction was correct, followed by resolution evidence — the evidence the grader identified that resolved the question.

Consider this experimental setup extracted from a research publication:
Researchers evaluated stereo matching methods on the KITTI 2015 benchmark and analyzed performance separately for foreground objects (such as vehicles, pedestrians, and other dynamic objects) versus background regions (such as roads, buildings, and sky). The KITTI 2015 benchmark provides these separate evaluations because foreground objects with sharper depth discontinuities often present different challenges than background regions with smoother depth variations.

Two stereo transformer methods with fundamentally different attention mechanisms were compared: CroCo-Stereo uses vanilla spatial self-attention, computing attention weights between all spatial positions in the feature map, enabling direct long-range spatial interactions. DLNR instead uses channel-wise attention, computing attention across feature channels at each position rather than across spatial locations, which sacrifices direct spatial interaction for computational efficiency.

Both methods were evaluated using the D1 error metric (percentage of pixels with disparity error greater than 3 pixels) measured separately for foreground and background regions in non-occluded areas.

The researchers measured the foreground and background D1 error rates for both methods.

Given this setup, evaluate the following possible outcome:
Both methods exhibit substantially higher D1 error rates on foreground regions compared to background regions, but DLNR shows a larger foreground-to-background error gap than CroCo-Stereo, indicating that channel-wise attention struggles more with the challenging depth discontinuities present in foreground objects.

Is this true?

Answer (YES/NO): NO